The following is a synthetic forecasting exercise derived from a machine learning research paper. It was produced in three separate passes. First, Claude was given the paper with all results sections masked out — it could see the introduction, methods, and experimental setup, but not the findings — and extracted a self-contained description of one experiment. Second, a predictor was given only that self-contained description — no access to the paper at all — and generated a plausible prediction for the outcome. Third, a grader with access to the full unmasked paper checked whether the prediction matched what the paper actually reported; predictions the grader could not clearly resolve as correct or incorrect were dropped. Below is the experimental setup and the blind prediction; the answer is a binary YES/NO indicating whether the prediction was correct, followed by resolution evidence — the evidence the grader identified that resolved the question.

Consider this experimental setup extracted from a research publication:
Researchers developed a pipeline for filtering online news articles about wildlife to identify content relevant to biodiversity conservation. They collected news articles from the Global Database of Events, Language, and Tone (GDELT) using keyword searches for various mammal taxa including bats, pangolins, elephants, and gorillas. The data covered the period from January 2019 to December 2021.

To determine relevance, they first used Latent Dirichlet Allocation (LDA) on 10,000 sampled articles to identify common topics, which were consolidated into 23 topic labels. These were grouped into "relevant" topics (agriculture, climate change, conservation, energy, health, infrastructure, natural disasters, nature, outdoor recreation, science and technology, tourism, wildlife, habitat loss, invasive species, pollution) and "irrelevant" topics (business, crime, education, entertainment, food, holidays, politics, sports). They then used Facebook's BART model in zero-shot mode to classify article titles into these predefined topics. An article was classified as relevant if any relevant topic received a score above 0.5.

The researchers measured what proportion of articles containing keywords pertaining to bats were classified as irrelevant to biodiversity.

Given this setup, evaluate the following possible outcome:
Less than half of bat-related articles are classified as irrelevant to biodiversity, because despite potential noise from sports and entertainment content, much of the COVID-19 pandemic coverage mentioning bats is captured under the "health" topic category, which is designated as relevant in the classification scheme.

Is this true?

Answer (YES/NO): NO